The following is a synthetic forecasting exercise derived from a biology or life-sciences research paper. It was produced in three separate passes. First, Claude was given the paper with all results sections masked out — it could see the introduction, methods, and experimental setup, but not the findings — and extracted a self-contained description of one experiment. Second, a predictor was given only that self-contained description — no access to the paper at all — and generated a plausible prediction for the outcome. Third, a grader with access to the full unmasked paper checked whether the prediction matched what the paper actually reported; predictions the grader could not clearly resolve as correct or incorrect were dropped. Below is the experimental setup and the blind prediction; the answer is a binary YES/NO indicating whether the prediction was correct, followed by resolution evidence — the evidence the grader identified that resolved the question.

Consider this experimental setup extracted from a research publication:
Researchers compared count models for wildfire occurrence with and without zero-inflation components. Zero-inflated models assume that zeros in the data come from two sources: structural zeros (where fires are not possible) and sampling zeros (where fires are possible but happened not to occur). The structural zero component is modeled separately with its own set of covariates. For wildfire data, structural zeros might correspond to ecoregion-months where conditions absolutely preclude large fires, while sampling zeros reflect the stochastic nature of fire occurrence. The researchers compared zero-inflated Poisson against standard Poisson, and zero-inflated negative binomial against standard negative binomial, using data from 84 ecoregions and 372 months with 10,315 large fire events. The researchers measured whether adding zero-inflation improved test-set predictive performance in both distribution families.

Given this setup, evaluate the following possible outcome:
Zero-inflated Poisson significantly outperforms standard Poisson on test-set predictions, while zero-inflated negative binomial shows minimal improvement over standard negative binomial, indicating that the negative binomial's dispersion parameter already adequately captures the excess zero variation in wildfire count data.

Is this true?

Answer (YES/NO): NO